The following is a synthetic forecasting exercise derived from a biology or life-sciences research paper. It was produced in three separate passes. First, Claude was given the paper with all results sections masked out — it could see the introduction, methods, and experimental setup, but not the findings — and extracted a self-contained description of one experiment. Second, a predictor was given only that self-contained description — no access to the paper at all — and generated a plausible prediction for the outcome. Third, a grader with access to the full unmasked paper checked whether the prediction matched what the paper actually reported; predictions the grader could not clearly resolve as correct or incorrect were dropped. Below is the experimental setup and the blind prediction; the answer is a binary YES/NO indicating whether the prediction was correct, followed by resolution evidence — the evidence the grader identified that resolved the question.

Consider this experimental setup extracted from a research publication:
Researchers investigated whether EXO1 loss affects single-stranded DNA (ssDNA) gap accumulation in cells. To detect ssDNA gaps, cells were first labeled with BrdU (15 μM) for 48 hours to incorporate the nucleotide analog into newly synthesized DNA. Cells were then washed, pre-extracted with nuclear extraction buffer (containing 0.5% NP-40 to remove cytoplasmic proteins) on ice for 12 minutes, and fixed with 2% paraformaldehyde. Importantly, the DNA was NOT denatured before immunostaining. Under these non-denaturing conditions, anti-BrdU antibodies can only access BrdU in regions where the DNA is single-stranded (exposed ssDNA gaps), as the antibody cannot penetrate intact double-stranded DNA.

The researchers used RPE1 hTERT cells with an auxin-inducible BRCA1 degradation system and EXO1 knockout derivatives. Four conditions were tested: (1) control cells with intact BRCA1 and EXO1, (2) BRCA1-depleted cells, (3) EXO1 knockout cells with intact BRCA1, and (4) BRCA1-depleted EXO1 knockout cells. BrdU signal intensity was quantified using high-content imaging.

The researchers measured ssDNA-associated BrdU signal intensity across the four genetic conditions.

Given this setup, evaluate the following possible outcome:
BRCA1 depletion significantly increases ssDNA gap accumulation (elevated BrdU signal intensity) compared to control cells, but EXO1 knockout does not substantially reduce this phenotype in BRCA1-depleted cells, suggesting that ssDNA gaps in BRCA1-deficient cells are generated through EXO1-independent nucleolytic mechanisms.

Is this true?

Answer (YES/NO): NO